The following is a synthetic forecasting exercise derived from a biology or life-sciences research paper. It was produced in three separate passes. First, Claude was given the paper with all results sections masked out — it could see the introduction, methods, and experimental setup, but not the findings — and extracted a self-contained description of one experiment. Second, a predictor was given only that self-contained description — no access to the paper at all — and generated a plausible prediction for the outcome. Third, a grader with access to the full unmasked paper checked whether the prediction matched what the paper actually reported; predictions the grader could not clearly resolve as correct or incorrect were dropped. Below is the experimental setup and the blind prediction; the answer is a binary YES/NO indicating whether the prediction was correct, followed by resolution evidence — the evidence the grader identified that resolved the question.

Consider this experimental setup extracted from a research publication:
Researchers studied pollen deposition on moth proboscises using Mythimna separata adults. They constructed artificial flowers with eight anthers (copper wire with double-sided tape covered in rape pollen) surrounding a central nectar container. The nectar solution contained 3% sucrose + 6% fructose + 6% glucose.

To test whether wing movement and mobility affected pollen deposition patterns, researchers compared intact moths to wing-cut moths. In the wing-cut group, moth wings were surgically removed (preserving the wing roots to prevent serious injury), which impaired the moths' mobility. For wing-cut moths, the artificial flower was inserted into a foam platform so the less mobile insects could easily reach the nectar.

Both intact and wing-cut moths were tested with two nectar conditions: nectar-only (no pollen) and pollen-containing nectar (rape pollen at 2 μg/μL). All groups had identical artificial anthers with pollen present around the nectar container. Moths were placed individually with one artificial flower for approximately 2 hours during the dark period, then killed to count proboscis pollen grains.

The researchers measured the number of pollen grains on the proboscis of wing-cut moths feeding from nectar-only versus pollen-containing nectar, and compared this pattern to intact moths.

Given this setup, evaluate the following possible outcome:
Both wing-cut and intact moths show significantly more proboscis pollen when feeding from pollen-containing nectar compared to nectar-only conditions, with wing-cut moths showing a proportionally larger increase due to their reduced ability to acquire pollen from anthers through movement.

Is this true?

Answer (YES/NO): NO